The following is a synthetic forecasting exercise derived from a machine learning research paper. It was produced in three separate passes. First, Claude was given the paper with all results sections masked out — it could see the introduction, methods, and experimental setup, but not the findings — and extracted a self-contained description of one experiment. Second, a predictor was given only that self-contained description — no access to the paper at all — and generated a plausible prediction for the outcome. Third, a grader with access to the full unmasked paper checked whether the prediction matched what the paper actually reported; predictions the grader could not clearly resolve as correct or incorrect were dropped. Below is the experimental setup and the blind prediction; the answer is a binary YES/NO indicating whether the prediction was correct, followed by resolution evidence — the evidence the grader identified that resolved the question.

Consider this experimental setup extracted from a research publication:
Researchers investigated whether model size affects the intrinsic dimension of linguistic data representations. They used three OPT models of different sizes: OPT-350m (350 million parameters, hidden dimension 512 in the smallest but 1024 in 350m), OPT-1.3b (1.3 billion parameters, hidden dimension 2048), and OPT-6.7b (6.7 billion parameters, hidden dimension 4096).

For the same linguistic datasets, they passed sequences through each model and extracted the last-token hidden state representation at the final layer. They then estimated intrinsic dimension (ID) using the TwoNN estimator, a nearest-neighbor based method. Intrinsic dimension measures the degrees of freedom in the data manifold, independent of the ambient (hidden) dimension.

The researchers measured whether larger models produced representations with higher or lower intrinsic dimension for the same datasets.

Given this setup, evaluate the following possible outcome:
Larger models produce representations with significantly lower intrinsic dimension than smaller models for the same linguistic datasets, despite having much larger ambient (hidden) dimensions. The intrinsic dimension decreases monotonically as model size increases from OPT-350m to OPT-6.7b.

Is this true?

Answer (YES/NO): NO